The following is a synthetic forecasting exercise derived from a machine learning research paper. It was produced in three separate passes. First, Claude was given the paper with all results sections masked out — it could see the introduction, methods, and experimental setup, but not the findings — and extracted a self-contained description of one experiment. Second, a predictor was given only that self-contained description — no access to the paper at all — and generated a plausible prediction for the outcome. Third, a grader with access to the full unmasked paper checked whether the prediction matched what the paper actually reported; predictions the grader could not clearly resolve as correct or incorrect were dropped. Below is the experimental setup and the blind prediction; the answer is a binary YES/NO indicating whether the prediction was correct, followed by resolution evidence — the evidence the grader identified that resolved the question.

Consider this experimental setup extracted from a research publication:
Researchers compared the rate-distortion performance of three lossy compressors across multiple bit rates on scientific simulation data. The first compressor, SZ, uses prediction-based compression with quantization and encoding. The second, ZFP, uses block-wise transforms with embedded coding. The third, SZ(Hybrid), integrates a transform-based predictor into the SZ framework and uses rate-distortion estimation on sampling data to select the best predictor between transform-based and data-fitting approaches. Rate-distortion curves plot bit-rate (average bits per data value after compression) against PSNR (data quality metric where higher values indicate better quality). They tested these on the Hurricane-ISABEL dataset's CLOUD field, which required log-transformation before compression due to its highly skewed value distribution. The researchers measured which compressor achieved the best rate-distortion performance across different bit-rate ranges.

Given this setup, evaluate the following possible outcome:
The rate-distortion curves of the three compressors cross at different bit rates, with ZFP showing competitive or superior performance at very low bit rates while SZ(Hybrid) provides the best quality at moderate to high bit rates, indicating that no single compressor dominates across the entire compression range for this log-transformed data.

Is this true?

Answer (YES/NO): NO